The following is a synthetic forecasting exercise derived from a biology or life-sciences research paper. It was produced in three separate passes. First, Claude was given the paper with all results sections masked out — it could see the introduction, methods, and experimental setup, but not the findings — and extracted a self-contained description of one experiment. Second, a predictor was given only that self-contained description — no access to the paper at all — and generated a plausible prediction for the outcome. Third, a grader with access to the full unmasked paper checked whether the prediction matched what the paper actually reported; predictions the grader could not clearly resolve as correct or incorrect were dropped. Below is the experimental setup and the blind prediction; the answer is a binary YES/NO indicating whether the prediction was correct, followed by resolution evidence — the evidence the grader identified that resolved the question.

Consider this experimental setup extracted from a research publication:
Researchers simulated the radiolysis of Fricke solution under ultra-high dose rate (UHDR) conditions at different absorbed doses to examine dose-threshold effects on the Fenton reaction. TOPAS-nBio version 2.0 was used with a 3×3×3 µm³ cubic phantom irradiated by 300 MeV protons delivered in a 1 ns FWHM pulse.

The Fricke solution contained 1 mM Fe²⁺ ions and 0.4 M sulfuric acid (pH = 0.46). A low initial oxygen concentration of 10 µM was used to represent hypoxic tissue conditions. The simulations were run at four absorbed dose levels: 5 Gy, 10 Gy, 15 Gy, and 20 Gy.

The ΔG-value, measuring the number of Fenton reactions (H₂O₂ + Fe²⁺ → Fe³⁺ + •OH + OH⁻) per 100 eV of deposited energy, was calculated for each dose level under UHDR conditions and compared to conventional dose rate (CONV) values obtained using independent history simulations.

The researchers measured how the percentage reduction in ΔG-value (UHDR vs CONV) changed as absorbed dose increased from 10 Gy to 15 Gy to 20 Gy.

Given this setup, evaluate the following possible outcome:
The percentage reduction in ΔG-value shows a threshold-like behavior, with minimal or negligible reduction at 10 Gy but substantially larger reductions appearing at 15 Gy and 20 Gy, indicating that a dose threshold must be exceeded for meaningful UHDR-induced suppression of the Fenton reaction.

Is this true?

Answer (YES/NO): NO